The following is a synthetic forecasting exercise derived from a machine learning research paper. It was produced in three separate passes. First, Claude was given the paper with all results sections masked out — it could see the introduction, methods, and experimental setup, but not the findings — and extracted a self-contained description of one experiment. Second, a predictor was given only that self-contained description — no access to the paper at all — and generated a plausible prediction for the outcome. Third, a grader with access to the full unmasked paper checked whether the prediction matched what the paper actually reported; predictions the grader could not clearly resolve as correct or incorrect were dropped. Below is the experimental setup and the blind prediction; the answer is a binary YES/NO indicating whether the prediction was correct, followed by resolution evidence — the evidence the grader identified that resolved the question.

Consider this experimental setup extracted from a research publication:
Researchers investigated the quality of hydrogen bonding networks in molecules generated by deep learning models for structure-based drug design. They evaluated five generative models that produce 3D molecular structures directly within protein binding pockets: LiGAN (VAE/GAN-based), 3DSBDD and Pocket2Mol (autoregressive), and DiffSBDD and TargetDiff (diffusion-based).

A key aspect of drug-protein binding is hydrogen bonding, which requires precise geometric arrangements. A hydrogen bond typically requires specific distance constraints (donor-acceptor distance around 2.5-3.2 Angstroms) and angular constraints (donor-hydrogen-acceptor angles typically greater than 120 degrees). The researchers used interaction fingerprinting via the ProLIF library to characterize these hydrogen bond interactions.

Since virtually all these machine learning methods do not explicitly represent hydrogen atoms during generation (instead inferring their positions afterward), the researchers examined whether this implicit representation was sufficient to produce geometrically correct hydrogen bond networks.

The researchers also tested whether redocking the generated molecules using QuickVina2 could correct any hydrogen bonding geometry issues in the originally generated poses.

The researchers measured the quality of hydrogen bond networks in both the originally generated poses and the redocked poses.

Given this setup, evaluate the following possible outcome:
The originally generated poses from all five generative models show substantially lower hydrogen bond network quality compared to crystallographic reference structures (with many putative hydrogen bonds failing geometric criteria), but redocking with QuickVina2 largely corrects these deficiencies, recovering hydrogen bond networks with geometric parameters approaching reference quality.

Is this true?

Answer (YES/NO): NO